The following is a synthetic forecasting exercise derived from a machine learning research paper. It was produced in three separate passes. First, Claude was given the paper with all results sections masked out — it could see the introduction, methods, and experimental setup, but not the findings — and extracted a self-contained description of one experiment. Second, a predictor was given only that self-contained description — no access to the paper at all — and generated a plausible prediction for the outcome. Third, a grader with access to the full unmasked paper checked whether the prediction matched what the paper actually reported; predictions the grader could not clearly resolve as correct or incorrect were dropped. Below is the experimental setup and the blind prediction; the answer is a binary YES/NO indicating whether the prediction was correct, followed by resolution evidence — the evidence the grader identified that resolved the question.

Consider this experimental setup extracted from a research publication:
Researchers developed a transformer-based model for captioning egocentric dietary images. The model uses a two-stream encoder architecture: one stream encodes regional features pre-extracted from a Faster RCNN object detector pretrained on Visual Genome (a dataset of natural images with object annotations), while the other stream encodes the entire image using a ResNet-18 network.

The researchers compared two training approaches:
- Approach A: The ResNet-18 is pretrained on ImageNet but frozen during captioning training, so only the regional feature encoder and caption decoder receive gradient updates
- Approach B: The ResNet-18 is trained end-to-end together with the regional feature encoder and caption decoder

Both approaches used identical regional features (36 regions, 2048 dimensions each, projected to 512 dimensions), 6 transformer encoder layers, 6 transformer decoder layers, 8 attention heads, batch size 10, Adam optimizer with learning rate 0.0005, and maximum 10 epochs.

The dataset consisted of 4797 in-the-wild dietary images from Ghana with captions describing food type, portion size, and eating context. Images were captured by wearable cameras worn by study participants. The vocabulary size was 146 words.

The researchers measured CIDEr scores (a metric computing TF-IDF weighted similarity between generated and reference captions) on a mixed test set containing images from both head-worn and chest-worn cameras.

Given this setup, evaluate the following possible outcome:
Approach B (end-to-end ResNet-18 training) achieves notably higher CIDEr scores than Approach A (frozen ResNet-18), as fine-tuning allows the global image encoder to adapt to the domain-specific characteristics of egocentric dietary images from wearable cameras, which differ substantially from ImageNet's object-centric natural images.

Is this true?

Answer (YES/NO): YES